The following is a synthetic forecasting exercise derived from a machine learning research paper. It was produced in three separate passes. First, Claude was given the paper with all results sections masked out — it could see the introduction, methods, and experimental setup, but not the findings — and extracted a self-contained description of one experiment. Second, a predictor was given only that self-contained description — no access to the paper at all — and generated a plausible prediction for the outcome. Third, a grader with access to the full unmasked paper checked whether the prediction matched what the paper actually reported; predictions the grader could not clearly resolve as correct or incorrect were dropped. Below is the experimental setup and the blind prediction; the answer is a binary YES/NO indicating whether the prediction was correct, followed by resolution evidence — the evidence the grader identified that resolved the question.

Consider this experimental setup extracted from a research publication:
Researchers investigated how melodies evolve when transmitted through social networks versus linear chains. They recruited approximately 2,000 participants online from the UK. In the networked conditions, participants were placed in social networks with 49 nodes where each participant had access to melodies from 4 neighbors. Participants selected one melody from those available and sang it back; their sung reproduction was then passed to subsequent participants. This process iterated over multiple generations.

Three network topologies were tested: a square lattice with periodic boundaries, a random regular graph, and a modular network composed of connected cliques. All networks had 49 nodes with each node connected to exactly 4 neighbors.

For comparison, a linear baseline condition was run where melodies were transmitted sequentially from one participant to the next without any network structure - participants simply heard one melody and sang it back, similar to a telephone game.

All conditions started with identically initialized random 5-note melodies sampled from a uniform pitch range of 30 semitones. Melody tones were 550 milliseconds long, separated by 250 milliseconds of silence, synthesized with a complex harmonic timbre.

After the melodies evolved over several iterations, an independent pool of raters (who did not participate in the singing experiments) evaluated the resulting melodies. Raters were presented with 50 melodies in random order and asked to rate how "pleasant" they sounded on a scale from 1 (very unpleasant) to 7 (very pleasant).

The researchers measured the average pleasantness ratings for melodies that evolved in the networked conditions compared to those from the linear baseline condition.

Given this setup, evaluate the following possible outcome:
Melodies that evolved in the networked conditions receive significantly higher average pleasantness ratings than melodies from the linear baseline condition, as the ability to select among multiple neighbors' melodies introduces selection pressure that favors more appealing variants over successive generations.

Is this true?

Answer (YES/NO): YES